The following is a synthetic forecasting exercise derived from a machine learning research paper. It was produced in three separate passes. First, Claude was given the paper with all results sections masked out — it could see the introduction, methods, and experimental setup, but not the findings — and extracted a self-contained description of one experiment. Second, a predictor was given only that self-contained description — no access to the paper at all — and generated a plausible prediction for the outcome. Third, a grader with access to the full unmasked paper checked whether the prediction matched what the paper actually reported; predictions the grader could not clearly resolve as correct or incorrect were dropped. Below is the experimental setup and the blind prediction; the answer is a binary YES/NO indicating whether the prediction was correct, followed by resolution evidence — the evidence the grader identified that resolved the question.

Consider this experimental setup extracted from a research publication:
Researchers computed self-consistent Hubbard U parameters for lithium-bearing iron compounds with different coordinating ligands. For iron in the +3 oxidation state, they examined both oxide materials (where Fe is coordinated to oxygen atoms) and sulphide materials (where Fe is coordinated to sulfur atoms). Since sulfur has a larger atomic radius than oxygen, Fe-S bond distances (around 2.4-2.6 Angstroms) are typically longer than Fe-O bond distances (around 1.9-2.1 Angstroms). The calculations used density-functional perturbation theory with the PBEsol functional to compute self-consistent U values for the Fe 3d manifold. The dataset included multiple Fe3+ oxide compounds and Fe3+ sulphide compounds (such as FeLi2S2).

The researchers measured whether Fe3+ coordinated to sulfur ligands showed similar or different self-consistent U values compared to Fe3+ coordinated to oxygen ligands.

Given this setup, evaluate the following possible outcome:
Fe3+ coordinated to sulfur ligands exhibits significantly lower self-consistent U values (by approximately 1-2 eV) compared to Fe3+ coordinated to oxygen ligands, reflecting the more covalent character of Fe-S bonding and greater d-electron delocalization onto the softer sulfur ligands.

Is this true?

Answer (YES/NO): NO